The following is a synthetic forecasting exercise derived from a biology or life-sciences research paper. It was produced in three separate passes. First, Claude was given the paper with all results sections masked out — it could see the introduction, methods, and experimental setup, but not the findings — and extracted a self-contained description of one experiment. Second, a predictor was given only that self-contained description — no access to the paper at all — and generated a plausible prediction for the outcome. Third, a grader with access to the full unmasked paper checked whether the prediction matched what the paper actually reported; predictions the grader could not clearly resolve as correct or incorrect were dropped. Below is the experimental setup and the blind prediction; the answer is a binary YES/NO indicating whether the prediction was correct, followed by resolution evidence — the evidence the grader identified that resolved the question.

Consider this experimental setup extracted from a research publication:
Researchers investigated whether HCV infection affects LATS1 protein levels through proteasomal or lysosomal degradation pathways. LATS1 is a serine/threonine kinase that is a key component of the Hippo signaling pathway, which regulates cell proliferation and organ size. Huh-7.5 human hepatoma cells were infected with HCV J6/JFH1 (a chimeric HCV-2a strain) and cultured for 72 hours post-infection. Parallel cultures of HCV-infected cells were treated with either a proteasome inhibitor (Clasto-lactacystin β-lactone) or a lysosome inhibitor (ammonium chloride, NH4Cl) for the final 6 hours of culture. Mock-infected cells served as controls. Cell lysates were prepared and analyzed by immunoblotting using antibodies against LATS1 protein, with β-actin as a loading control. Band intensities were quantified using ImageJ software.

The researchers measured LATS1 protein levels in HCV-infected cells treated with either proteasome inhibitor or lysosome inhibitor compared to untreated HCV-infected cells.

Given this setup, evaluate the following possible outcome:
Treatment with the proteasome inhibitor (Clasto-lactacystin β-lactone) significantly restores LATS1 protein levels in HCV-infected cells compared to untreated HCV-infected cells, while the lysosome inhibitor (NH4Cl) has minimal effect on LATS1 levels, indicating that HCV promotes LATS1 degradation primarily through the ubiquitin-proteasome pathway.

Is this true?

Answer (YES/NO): YES